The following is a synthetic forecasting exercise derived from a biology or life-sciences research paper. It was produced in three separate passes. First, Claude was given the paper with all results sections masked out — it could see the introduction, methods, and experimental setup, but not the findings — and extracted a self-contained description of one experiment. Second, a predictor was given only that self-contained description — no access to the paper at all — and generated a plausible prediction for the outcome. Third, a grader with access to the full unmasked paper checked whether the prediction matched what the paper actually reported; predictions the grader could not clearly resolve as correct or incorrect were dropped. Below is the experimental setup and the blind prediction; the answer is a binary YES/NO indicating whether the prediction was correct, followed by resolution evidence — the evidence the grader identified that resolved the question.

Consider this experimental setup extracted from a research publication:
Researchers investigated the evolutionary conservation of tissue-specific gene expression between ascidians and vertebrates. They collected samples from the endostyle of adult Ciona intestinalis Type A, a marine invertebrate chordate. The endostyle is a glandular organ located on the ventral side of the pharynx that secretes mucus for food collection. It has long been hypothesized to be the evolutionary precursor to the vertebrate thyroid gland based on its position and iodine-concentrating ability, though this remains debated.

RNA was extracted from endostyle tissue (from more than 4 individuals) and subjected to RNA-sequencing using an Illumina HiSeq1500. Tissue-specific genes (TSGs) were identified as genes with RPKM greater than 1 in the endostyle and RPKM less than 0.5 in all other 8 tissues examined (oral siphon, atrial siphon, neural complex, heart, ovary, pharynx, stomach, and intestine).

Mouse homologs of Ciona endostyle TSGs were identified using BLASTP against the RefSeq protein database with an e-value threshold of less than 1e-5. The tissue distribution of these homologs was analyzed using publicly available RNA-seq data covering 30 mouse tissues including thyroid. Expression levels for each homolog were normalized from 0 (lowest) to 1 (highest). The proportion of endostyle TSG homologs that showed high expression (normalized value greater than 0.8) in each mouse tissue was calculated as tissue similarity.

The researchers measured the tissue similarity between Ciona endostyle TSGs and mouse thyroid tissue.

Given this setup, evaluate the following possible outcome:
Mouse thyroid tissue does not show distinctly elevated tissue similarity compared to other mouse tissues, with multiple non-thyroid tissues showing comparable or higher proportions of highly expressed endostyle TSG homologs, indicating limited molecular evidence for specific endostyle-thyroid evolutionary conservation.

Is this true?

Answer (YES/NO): YES